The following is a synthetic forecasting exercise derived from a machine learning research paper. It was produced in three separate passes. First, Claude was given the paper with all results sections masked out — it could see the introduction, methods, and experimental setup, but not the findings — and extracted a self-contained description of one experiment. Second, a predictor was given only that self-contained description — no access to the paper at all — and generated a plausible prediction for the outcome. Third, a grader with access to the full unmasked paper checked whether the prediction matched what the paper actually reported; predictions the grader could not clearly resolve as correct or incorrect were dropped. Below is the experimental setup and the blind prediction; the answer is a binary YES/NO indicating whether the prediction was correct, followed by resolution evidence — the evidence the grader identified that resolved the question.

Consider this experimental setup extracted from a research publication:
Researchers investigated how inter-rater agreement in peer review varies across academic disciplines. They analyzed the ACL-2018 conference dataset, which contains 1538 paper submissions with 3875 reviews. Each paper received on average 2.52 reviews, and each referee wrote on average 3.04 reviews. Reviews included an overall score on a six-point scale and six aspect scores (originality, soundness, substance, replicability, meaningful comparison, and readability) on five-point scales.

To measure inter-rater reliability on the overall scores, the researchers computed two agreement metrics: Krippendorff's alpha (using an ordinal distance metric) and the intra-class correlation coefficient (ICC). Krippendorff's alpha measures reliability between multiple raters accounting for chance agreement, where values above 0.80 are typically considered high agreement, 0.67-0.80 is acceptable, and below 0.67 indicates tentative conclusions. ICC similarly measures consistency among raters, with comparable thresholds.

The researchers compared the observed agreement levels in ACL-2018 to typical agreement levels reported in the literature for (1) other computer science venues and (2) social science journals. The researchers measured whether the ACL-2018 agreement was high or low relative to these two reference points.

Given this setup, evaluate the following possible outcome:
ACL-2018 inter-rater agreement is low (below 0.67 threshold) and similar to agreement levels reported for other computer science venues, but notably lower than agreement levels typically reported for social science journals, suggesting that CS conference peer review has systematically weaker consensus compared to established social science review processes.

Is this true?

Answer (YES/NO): NO